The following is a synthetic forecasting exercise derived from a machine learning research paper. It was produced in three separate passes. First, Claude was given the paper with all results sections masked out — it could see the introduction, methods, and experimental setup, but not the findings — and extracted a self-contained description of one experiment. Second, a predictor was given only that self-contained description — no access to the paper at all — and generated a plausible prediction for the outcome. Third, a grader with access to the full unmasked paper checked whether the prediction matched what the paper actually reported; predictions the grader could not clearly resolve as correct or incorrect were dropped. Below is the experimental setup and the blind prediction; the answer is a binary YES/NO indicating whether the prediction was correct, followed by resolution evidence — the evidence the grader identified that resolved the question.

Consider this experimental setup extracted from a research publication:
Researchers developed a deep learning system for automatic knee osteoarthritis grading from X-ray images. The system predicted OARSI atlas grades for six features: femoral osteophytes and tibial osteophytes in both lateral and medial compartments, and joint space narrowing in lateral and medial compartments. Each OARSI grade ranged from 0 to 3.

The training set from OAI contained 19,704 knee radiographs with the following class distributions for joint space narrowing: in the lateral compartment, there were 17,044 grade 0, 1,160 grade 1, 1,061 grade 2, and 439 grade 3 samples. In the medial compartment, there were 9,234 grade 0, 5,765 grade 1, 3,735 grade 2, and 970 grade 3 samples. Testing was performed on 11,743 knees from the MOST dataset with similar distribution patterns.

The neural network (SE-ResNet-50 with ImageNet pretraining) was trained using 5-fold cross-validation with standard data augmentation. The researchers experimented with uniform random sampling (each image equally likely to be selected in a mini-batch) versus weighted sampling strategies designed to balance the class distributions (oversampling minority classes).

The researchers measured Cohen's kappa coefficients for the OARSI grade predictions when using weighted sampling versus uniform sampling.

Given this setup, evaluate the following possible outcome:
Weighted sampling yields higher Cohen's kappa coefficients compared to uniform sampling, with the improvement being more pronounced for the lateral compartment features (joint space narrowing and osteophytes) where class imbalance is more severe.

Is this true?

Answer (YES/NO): NO